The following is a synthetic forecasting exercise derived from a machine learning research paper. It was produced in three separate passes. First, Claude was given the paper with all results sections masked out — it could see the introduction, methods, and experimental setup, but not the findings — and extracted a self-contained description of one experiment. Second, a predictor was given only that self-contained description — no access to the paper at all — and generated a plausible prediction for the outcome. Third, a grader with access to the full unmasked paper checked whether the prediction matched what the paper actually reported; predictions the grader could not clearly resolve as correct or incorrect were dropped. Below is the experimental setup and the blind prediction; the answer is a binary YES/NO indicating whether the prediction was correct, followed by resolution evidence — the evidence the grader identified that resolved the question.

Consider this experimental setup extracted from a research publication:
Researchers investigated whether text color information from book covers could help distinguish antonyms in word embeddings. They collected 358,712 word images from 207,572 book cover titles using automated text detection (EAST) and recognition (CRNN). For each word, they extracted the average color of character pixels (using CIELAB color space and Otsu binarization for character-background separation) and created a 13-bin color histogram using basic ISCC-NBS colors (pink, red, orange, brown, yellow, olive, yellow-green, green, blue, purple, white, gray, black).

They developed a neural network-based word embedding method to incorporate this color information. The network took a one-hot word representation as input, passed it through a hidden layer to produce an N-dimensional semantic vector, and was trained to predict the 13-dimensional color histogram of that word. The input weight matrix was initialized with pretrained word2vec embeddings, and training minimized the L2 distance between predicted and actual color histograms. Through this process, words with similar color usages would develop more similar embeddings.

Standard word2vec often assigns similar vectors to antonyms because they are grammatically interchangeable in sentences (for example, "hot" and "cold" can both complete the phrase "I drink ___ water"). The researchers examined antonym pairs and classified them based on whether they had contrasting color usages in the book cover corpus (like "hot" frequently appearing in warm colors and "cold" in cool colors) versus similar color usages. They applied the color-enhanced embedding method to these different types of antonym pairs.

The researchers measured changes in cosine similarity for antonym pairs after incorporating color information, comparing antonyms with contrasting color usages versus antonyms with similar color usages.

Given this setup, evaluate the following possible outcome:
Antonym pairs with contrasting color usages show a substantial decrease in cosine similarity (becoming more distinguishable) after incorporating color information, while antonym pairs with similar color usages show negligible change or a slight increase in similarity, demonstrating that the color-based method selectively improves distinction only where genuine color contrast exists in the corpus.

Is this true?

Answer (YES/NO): YES